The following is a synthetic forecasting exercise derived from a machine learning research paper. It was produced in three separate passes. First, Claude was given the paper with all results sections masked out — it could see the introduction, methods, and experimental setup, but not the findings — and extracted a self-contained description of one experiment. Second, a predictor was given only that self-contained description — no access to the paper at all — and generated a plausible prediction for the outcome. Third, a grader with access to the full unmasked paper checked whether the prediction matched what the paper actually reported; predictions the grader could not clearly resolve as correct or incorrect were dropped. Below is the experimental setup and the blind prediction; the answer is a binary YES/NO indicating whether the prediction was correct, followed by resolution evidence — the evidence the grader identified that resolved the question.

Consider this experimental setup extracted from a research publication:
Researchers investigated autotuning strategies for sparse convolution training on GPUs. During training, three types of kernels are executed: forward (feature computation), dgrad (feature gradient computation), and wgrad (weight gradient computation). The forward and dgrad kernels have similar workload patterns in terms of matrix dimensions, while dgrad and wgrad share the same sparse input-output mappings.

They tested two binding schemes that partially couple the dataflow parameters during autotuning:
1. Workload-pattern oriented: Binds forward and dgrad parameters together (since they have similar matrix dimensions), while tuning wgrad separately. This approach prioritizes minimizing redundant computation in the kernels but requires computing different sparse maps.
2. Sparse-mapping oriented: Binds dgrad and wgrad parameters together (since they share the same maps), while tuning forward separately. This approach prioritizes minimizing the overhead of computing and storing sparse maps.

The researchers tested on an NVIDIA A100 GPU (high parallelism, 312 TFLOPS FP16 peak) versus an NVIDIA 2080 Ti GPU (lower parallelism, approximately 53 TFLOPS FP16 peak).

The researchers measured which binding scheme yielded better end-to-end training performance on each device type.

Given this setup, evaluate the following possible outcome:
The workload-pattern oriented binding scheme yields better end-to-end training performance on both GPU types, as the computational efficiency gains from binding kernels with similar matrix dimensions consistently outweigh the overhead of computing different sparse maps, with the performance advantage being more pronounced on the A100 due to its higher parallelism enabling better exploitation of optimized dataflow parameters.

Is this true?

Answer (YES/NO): NO